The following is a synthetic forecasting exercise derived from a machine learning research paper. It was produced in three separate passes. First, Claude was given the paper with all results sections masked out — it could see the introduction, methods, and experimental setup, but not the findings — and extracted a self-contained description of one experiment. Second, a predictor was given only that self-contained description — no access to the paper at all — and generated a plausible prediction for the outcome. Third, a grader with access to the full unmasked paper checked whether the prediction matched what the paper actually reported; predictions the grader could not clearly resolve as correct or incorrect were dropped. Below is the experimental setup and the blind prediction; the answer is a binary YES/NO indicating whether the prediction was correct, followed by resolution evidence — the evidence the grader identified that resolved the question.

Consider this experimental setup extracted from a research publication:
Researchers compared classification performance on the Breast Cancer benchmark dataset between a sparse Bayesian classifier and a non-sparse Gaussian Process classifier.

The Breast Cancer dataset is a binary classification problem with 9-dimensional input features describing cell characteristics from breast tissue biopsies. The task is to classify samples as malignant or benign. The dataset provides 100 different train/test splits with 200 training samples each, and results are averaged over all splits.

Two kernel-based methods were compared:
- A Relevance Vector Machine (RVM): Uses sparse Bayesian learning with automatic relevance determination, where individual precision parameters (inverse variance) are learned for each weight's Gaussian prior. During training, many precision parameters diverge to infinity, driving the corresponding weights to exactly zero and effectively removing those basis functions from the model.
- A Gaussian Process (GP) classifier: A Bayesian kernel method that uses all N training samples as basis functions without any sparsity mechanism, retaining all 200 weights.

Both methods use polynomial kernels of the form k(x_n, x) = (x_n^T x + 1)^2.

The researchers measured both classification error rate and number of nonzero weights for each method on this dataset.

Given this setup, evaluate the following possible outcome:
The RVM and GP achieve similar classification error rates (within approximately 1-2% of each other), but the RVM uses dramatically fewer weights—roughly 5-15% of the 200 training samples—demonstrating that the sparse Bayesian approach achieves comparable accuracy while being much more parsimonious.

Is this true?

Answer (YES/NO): NO